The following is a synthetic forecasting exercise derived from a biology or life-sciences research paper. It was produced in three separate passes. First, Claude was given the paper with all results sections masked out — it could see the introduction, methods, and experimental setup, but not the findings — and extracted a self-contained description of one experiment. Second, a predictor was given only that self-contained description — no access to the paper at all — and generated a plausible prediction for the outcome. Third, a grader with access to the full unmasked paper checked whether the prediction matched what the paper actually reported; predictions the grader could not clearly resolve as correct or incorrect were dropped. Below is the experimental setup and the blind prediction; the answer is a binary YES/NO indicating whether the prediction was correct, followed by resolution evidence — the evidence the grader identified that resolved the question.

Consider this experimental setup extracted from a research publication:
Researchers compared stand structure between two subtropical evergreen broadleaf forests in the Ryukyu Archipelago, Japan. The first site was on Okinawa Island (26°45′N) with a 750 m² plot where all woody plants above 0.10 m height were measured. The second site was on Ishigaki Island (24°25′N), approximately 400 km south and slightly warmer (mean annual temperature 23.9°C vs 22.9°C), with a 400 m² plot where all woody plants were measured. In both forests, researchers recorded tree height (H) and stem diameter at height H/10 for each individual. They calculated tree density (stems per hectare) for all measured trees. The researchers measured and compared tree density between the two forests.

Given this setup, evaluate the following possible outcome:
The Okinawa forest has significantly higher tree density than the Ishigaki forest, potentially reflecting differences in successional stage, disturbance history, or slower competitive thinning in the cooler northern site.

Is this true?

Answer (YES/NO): NO